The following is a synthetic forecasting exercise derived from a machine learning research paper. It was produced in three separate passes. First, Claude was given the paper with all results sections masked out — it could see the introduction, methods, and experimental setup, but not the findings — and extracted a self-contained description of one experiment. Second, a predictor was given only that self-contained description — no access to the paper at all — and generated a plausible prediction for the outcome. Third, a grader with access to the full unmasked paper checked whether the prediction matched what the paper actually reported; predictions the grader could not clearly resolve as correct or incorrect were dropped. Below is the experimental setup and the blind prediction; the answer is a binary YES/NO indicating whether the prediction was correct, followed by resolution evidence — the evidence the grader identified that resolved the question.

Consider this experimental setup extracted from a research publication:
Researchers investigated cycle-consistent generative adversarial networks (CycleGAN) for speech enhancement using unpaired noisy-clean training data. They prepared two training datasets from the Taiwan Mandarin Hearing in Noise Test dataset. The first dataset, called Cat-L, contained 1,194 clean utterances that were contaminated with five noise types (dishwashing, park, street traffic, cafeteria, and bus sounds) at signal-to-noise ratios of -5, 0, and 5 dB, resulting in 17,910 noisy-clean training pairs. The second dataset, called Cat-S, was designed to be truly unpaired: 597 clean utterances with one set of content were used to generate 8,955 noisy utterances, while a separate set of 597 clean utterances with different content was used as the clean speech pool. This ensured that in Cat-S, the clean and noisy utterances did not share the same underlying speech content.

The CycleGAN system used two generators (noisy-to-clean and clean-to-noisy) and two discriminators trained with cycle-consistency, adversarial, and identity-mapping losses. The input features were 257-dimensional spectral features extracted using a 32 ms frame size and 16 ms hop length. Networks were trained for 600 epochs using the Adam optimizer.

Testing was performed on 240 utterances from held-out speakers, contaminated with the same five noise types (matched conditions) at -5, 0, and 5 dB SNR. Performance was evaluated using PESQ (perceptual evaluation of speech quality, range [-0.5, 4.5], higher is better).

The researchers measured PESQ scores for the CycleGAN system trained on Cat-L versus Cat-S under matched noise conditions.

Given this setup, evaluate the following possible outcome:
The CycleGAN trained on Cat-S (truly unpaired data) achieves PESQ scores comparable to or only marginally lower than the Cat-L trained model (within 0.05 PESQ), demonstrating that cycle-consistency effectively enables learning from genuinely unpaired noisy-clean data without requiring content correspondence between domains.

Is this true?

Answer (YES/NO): NO